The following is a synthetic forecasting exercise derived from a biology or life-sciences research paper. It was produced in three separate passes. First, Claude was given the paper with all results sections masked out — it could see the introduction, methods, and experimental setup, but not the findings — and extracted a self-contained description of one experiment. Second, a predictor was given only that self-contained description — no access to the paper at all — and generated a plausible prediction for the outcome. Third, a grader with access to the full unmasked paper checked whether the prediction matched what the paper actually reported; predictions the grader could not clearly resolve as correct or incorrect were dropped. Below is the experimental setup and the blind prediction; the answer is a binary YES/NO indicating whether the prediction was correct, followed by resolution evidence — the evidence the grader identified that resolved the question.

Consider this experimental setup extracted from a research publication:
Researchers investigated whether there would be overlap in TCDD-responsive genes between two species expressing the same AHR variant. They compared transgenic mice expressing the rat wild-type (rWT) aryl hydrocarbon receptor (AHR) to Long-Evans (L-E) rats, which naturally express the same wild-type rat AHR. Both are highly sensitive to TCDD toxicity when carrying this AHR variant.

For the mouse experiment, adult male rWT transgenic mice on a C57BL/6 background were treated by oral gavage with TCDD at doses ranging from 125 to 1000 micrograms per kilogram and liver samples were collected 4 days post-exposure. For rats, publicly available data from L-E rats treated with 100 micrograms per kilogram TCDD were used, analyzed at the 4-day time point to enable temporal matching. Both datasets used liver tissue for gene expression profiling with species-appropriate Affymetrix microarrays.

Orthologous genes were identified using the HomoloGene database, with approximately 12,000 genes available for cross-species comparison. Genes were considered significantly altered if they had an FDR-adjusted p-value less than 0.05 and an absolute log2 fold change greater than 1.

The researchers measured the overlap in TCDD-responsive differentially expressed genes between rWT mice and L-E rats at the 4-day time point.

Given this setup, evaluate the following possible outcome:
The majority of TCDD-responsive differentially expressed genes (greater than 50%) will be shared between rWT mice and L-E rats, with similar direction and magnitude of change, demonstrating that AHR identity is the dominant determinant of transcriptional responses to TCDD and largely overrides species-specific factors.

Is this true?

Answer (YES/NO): NO